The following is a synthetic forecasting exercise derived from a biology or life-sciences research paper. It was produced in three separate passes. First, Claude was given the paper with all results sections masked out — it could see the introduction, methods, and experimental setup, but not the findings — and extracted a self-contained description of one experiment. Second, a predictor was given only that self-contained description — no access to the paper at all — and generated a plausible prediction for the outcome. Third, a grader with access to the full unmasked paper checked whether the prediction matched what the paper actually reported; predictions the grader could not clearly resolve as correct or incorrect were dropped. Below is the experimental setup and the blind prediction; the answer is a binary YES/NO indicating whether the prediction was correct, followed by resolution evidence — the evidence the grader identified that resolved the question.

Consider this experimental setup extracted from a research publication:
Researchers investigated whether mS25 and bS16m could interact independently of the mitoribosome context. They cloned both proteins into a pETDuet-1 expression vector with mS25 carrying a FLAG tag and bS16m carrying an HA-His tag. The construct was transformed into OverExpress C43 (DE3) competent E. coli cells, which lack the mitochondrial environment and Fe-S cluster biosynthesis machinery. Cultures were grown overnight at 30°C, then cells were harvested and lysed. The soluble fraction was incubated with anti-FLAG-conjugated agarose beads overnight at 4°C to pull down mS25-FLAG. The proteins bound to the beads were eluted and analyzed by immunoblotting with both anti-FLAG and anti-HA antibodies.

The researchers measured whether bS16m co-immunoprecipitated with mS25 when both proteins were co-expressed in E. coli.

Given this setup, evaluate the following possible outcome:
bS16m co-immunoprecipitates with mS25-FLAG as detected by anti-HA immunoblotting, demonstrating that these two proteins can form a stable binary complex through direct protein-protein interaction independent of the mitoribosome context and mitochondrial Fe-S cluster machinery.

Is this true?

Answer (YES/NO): YES